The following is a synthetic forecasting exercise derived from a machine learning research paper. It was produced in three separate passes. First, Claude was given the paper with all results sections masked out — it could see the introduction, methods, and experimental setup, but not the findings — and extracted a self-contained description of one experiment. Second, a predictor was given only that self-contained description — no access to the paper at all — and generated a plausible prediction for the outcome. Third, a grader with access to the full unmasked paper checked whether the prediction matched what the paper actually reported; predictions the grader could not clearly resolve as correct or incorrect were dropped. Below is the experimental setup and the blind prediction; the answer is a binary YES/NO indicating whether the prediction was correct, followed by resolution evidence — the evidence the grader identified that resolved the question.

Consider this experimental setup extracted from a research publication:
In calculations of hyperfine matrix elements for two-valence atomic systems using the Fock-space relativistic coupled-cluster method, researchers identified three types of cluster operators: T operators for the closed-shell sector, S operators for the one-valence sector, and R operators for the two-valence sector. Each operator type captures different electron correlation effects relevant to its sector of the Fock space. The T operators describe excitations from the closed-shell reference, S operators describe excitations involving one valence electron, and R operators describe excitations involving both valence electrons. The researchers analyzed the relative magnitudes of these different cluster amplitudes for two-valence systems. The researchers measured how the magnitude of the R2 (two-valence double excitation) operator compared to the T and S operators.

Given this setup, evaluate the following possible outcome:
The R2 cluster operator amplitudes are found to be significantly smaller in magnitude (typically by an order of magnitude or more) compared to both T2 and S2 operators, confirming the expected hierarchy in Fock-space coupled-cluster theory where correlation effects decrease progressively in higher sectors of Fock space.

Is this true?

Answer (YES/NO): NO